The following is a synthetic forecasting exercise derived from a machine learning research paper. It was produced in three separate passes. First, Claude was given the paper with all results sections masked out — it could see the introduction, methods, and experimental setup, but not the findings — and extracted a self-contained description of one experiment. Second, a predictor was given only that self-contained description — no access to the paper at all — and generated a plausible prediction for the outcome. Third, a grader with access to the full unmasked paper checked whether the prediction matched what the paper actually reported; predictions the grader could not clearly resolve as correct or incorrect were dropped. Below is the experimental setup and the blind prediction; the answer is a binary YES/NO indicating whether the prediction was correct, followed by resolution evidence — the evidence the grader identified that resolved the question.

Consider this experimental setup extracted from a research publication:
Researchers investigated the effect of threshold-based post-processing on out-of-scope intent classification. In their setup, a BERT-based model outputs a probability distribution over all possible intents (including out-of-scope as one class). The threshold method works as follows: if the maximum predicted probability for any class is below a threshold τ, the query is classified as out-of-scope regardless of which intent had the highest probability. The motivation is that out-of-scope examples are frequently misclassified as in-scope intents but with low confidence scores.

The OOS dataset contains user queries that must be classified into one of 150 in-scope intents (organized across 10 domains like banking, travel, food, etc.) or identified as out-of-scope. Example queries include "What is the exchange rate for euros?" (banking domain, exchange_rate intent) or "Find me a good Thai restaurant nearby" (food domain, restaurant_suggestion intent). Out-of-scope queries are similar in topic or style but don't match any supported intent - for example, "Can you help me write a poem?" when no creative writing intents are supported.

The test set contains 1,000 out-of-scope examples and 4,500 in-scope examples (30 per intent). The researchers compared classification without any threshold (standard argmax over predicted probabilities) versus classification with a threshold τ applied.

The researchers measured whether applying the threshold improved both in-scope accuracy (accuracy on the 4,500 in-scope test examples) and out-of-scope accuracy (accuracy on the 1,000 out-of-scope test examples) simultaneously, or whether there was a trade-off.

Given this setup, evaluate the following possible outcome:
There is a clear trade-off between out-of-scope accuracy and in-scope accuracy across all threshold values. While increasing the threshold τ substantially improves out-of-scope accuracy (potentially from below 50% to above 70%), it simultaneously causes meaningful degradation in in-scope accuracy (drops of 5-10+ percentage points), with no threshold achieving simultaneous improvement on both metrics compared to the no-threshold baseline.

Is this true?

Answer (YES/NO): NO